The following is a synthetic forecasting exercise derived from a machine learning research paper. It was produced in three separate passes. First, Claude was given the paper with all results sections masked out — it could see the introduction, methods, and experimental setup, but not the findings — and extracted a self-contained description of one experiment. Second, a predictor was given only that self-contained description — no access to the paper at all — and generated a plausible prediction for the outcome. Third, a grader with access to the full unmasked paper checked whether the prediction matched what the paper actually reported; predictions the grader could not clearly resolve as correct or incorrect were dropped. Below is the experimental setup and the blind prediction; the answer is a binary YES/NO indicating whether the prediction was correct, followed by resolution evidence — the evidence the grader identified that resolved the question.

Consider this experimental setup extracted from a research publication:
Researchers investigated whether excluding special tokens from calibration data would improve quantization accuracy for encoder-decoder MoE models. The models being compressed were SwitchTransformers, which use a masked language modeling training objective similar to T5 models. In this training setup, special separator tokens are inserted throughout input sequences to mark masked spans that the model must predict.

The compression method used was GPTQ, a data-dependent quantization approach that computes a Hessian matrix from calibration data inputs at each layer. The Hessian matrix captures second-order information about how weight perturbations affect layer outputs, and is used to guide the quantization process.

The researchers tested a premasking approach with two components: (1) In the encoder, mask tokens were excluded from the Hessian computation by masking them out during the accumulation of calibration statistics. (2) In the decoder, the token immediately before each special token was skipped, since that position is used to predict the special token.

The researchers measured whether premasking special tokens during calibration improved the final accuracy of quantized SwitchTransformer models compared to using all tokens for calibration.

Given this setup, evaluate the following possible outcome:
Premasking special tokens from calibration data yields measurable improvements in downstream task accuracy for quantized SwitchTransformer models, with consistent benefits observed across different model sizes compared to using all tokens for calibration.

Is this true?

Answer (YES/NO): NO